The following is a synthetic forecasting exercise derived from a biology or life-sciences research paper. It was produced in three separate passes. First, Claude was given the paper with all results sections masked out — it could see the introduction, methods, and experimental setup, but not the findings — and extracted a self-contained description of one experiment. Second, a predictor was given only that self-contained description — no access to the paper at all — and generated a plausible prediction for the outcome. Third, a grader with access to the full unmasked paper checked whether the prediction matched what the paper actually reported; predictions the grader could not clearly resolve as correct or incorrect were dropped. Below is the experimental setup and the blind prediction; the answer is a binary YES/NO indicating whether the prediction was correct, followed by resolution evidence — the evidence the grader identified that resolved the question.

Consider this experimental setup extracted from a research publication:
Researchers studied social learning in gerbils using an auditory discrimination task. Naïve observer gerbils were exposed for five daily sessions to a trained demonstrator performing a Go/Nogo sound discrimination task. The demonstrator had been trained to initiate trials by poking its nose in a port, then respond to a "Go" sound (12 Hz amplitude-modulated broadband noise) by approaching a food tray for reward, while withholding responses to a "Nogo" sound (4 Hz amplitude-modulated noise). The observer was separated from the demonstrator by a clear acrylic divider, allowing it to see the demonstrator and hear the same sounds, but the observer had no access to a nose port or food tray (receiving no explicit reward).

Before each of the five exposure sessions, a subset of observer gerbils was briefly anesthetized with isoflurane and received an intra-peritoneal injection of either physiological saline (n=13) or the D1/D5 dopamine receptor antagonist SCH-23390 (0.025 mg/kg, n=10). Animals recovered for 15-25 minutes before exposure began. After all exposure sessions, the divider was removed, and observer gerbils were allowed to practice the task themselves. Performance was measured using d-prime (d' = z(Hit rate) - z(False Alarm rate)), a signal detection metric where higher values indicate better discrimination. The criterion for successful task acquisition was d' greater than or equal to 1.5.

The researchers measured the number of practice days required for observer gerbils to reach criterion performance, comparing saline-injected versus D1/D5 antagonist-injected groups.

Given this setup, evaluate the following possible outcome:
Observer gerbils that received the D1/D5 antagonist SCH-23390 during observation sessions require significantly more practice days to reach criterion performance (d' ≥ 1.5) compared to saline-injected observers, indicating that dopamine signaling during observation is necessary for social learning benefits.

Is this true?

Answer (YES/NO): YES